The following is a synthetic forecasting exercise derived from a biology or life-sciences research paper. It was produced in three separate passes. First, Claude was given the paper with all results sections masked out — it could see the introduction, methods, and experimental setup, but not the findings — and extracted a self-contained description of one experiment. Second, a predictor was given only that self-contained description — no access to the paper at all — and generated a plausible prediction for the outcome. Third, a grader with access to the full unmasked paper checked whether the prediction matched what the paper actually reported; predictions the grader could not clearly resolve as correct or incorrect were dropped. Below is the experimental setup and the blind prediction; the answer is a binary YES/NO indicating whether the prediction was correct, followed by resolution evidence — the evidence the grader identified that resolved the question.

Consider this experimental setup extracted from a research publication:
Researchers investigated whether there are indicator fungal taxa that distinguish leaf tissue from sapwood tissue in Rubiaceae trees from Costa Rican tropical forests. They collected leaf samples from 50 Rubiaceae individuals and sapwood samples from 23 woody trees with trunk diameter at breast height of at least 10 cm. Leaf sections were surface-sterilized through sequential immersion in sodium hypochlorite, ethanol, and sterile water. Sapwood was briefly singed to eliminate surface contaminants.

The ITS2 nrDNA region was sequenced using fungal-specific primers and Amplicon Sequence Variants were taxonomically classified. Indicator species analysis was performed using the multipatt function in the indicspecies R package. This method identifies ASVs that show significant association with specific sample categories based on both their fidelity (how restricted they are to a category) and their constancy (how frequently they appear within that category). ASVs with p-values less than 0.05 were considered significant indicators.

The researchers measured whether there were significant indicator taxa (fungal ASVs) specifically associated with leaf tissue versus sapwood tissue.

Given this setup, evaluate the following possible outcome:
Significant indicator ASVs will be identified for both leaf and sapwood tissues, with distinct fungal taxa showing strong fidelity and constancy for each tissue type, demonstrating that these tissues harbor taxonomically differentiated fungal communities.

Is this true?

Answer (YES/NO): NO